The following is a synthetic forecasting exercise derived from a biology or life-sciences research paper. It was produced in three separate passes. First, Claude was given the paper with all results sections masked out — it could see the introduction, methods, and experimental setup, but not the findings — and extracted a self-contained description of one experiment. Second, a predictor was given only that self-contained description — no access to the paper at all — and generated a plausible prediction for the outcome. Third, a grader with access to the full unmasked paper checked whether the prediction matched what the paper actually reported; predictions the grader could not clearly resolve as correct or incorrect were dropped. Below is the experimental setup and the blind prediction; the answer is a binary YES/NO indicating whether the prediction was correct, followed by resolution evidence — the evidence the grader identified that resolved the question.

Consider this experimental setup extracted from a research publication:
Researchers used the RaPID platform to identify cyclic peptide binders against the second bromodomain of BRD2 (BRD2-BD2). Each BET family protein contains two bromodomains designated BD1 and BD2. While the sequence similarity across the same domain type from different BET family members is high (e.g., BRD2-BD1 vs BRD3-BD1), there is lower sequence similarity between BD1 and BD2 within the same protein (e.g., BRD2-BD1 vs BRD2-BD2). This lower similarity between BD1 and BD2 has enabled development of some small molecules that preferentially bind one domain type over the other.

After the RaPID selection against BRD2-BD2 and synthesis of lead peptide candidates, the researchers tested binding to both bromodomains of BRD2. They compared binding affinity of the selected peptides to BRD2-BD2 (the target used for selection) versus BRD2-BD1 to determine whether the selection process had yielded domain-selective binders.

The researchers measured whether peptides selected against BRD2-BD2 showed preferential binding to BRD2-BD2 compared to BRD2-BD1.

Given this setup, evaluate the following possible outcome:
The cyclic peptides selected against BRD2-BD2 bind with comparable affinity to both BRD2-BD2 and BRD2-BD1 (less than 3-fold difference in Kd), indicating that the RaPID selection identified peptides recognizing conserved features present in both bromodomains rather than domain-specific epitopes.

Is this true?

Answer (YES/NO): NO